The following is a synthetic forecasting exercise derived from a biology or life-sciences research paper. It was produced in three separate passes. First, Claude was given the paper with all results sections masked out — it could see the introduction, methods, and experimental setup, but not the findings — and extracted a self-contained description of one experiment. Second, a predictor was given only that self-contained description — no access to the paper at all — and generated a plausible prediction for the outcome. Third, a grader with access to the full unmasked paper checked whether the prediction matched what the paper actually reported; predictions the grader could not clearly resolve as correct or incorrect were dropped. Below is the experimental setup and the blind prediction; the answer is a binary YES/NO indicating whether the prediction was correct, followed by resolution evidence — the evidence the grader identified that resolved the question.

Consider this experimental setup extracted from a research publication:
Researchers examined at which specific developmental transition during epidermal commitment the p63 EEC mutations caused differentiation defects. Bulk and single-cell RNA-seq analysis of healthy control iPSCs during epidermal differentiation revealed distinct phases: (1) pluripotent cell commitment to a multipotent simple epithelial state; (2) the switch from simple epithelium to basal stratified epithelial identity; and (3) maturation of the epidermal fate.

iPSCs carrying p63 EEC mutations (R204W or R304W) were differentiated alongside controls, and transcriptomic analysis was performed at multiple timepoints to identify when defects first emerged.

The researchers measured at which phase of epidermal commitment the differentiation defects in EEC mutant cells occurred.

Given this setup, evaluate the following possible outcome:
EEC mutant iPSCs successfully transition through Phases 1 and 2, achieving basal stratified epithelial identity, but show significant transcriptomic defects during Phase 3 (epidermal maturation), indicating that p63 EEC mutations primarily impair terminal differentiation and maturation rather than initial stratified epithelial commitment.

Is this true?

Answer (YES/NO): NO